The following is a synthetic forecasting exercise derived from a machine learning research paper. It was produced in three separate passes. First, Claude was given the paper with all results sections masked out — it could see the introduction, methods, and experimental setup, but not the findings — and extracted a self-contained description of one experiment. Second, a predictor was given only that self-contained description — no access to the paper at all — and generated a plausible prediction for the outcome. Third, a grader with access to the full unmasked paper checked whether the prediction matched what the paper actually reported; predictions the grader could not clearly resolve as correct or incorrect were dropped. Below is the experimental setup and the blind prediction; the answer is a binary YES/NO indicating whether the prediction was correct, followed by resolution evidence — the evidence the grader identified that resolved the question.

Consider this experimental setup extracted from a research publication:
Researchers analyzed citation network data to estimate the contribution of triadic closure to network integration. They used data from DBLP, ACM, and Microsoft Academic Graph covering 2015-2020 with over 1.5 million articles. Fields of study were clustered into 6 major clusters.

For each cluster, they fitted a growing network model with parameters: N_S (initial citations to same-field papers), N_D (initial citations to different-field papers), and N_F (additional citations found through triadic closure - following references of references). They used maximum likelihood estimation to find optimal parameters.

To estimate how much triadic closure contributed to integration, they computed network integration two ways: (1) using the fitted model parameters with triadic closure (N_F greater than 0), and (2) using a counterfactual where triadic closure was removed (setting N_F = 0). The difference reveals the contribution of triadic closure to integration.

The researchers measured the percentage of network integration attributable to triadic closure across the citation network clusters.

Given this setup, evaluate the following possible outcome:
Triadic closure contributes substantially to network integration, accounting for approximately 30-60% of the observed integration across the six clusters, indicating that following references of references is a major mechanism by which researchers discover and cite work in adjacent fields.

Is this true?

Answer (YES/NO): NO